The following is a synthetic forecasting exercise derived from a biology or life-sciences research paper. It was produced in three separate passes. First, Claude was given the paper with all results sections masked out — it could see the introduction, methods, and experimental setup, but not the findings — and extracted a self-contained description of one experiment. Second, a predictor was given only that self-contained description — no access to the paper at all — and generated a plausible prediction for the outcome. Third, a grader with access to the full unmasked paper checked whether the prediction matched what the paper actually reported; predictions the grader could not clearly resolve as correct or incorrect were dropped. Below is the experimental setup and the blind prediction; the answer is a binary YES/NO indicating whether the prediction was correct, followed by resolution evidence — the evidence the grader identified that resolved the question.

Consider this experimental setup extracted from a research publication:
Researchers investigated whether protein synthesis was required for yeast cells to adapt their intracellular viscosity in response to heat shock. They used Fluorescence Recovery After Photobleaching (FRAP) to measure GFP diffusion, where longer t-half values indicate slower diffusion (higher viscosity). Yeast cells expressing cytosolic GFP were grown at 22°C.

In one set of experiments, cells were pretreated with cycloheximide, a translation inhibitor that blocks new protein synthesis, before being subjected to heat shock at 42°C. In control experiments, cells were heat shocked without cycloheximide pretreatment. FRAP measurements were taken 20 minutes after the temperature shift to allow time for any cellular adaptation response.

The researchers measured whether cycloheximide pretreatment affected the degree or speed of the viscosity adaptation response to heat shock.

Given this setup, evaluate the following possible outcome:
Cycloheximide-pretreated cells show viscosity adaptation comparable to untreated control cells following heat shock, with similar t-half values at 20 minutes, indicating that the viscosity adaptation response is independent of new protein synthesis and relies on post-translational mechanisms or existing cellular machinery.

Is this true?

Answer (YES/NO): YES